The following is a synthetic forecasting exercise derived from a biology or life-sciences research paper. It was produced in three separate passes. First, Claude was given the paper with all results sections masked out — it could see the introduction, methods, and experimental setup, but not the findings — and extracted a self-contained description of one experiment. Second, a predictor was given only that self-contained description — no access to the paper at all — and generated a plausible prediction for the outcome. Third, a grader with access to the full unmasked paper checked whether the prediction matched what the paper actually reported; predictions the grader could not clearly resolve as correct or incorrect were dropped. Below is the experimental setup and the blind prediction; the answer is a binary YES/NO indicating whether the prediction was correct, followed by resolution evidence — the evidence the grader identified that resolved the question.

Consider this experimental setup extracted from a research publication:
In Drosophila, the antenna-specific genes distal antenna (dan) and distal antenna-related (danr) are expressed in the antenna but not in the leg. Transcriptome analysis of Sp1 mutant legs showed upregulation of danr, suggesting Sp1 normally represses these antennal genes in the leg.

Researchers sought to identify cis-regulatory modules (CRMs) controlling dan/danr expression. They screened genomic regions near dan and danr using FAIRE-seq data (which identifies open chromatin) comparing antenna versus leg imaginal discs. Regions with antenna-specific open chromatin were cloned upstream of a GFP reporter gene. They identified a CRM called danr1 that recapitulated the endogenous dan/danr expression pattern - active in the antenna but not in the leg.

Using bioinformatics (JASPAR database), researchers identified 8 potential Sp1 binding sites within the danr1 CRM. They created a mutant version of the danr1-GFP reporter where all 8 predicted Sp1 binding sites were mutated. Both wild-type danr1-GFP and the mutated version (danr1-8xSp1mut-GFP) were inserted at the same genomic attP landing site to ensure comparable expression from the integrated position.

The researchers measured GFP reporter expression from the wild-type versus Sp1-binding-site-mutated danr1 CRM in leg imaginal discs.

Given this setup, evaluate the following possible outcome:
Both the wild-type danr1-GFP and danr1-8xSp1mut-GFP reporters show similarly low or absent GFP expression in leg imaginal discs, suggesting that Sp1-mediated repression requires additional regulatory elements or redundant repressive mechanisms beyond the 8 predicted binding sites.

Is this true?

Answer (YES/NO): NO